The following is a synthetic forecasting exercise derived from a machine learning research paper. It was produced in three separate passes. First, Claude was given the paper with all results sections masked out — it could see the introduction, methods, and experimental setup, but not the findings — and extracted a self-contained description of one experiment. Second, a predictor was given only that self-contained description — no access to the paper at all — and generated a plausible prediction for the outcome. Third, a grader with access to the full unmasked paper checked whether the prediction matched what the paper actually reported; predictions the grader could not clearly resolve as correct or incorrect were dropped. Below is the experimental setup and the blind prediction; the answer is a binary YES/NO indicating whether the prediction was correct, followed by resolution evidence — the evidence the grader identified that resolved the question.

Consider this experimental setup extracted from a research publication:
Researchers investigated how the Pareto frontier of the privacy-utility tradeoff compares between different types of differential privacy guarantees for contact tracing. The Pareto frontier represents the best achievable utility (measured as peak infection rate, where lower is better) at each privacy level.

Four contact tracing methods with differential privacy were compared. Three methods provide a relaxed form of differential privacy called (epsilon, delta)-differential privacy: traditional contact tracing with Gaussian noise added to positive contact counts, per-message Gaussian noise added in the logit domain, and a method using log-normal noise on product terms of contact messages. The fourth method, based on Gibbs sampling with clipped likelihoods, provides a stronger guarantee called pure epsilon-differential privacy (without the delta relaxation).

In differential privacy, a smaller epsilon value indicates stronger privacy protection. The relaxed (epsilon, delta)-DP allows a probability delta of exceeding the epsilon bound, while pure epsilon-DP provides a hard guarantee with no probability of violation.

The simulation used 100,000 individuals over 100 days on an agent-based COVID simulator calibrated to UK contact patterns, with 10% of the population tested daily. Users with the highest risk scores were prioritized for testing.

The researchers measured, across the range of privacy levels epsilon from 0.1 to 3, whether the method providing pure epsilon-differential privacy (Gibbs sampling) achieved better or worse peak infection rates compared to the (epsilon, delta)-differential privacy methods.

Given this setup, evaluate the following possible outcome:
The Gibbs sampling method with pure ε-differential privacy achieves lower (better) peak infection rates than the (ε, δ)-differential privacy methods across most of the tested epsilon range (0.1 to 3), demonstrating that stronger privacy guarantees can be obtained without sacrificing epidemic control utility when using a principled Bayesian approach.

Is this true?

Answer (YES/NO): NO